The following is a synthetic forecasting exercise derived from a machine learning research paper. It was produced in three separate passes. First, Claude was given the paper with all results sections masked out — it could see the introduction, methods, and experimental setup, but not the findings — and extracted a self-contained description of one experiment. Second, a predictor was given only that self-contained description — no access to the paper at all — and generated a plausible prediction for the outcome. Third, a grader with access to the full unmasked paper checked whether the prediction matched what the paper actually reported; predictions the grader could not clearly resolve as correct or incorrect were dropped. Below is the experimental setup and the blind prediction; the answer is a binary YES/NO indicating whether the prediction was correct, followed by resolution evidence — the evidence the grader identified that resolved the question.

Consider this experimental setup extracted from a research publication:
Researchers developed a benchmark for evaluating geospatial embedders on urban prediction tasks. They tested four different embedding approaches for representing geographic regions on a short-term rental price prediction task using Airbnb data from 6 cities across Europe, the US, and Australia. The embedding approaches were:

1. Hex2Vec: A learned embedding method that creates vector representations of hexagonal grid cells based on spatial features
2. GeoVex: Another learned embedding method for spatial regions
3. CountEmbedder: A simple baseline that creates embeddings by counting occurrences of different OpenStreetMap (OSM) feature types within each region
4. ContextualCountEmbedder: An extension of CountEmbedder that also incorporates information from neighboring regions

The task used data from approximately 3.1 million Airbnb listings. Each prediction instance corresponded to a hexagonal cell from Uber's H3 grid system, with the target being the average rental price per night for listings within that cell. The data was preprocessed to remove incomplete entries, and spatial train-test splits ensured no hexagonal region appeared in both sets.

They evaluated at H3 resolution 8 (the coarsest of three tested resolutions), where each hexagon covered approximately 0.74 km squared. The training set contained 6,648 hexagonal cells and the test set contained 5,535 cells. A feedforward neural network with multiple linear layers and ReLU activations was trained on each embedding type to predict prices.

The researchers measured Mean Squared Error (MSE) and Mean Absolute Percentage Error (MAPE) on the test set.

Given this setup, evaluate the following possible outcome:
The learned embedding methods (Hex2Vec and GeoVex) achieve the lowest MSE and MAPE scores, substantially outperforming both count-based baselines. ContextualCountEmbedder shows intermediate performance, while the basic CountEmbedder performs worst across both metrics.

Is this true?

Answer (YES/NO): NO